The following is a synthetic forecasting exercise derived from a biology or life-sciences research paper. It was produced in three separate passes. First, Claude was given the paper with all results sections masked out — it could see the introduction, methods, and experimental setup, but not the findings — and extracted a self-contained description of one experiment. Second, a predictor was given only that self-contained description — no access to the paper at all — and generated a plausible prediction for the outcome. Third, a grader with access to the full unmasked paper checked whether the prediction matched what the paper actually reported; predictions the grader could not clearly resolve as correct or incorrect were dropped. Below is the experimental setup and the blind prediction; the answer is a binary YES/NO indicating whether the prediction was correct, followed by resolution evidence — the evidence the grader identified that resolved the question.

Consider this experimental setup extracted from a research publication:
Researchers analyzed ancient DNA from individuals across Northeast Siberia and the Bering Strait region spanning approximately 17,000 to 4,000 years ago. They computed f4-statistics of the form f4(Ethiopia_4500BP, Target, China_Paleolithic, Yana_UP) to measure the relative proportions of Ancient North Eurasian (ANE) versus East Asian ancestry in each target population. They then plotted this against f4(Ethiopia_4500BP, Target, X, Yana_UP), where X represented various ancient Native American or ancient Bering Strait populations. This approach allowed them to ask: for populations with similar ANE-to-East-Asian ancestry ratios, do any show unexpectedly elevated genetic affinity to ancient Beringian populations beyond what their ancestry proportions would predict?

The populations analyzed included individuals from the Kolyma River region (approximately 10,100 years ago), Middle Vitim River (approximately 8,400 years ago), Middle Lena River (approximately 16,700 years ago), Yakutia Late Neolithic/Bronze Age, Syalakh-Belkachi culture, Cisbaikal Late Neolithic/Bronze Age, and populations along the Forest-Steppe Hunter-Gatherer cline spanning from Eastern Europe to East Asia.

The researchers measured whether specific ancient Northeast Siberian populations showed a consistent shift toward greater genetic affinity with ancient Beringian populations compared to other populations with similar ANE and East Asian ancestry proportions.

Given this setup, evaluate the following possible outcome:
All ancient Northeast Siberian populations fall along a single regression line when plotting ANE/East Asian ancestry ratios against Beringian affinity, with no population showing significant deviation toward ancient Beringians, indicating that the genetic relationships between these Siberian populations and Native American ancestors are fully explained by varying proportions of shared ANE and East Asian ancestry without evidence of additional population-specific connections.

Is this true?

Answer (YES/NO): NO